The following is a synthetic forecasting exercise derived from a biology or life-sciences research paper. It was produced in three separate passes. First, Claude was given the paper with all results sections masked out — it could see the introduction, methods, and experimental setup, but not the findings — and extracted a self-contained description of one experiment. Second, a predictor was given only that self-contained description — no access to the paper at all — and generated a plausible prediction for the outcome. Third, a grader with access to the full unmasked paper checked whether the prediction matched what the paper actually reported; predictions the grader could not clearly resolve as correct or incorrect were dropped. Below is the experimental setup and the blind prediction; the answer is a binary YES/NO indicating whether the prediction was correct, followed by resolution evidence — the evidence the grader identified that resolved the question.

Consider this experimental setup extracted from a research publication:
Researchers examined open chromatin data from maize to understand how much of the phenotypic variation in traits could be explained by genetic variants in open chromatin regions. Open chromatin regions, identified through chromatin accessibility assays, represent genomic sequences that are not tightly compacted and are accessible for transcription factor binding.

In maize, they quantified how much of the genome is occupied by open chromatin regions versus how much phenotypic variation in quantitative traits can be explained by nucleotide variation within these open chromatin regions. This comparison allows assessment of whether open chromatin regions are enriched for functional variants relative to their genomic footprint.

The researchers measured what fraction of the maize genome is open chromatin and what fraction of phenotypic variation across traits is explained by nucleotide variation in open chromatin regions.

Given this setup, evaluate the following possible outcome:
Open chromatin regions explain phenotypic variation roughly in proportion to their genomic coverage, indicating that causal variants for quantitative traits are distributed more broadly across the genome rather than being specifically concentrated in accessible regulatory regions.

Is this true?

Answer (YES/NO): NO